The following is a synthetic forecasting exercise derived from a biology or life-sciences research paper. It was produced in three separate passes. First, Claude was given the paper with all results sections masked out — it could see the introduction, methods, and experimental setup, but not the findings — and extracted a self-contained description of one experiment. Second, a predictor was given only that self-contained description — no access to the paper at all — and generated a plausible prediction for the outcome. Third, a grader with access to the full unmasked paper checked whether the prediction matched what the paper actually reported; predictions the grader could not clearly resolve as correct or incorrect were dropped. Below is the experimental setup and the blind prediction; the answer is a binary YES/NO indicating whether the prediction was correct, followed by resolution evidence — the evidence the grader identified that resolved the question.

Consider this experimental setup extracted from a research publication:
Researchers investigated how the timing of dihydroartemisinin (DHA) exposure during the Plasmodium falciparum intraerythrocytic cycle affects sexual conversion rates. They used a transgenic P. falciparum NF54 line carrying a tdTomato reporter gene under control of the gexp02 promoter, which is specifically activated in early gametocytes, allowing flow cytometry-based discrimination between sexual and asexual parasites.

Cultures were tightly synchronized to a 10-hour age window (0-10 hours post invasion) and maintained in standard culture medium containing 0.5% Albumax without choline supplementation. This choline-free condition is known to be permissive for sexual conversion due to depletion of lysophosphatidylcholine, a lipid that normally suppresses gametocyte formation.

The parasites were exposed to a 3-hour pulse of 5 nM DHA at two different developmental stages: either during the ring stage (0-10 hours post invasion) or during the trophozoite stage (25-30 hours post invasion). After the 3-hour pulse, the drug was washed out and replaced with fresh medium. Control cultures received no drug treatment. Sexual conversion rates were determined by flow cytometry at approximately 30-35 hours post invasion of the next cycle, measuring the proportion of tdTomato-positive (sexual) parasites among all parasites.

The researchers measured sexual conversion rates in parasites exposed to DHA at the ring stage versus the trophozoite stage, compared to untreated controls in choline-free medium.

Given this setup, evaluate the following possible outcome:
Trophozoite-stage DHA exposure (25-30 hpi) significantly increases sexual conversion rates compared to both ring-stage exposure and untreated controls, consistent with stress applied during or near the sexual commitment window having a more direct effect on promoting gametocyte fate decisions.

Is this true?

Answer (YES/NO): NO